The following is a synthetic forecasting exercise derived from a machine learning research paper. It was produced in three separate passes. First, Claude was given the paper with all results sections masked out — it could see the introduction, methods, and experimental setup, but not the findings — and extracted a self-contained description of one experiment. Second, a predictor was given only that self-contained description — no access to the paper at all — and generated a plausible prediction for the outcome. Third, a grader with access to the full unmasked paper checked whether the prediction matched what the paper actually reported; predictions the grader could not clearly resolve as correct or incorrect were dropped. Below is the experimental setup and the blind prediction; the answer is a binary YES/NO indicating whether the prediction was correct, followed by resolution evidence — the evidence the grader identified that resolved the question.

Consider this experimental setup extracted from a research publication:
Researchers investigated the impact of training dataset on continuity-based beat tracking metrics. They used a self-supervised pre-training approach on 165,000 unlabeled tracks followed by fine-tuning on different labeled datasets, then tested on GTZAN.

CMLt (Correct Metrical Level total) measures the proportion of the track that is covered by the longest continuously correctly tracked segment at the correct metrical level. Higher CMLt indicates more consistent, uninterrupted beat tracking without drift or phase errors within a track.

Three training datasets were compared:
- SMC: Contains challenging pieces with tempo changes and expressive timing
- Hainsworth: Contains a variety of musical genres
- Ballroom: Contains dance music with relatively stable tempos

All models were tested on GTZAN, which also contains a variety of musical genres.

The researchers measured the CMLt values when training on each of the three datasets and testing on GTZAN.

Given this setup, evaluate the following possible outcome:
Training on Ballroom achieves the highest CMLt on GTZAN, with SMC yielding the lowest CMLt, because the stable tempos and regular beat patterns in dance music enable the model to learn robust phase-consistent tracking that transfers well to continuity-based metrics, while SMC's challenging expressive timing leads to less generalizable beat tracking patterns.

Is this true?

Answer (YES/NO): NO